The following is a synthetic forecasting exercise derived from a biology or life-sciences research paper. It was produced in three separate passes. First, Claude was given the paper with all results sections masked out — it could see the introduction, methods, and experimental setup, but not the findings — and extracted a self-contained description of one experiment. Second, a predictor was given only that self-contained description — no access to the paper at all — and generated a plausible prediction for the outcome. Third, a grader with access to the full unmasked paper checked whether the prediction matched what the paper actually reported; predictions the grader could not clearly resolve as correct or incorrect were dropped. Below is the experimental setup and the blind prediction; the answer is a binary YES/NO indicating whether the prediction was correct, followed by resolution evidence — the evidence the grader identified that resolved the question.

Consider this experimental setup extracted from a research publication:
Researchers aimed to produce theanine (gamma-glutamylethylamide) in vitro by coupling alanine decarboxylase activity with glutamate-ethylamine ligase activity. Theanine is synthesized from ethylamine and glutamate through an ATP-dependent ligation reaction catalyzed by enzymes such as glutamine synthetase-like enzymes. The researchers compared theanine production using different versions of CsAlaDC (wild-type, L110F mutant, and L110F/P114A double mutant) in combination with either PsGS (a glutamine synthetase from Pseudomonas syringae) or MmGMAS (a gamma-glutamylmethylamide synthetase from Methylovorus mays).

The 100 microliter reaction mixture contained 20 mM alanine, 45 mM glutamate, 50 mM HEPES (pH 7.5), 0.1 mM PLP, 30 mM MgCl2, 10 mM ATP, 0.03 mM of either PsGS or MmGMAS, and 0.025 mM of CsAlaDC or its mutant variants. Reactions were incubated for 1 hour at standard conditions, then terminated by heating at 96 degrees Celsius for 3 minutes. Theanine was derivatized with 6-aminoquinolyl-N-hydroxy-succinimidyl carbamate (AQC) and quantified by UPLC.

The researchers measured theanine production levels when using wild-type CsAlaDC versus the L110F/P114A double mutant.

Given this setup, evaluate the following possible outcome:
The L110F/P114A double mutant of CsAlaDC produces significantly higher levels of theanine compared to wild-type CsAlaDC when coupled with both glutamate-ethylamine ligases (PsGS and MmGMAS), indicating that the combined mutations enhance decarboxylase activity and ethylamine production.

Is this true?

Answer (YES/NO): YES